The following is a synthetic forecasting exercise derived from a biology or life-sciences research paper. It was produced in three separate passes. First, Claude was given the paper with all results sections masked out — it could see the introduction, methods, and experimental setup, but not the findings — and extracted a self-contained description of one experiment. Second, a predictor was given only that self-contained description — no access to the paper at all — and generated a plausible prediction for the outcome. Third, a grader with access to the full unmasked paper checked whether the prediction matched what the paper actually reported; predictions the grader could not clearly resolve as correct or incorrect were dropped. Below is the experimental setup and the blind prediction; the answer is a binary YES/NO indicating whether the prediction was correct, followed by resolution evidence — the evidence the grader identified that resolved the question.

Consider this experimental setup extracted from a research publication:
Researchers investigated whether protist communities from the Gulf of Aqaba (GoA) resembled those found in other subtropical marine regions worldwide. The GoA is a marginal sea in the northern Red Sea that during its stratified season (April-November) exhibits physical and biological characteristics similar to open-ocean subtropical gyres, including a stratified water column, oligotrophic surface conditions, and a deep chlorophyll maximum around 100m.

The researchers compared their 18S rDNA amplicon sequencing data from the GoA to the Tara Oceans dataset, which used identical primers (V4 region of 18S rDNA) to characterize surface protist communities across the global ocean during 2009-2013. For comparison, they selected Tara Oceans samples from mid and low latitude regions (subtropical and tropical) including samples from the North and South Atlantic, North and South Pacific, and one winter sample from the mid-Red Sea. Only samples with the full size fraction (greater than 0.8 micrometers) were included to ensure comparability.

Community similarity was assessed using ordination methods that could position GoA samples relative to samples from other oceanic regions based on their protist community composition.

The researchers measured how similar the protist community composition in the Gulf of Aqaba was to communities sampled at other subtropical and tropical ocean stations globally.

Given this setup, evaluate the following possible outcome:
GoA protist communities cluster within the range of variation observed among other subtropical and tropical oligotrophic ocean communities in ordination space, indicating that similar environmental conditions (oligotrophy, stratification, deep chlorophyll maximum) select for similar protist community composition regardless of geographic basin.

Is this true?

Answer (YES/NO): NO